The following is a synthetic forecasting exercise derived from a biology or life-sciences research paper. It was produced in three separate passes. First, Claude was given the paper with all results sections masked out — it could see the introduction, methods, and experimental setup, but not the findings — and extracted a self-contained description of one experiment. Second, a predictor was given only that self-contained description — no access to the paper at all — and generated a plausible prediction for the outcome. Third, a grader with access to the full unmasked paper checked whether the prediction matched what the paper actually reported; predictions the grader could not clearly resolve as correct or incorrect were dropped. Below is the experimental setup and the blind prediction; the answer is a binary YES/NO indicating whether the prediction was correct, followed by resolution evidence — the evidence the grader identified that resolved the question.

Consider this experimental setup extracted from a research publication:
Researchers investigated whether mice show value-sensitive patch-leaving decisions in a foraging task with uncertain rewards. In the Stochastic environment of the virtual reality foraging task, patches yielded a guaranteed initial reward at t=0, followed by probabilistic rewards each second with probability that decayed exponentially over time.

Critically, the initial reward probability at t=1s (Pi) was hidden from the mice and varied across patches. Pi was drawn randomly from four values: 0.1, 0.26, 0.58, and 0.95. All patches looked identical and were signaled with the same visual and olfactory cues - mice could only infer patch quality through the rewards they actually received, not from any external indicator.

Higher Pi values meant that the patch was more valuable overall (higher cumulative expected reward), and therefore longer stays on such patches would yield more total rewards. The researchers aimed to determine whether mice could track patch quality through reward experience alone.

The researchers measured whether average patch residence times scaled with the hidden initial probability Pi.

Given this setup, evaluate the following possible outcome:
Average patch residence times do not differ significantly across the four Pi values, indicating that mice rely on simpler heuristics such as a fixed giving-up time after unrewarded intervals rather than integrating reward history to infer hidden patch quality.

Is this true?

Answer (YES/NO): NO